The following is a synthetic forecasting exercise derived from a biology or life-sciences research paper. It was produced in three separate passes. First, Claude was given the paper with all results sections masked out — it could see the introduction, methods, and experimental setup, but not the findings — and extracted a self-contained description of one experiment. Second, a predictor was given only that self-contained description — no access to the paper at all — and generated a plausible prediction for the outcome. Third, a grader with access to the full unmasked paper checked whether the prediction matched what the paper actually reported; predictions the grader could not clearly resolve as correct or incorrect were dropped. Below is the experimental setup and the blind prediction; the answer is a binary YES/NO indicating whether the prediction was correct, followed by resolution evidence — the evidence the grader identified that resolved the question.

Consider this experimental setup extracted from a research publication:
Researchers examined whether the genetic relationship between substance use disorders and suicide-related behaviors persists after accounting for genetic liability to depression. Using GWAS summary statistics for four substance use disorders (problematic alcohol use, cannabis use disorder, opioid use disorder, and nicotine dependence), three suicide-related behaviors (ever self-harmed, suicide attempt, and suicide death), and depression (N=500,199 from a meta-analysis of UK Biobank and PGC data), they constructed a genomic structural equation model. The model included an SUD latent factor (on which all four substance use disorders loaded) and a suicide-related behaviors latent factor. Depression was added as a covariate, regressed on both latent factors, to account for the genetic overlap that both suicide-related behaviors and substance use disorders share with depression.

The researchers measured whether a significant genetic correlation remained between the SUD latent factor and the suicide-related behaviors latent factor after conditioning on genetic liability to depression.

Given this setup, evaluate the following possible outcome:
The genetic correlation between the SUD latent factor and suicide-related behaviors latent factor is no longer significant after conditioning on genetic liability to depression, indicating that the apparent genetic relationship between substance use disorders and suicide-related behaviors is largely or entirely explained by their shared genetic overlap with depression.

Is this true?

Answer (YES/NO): NO